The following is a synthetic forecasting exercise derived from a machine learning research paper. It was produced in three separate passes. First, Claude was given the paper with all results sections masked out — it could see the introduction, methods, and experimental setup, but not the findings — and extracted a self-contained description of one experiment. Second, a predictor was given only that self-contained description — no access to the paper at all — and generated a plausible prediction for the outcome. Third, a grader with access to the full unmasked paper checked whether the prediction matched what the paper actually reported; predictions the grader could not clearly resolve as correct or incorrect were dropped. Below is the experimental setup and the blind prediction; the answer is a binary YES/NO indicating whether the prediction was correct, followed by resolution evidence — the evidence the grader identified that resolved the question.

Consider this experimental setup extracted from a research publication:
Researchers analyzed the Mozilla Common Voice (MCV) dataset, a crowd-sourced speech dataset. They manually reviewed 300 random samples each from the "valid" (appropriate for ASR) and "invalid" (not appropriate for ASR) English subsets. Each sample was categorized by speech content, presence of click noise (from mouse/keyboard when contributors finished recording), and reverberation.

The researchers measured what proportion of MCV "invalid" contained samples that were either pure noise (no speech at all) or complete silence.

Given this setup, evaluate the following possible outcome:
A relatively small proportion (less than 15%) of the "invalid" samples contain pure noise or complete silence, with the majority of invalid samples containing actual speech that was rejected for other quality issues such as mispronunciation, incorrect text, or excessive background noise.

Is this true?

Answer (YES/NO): YES